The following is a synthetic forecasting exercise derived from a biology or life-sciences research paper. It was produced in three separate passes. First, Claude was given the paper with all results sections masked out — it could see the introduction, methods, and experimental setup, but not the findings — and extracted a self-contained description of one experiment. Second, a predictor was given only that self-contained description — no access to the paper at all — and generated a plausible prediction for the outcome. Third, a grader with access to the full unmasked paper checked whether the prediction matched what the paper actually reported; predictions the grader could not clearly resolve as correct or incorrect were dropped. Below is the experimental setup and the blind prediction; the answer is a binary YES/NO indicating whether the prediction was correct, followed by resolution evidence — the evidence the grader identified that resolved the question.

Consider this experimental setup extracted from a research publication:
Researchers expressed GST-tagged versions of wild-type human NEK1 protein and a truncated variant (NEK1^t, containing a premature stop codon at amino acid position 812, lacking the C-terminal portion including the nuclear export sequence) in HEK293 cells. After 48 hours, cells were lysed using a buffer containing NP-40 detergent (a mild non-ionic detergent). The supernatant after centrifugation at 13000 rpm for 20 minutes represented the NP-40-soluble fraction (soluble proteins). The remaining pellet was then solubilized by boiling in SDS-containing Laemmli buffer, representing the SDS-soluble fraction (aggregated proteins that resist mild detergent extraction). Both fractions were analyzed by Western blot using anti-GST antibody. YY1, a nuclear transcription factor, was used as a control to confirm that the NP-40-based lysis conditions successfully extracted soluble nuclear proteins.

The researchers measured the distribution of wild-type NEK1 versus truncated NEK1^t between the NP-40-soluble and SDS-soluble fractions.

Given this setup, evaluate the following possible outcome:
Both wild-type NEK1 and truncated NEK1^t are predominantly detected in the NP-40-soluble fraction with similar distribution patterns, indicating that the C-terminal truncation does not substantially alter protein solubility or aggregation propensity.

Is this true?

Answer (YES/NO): NO